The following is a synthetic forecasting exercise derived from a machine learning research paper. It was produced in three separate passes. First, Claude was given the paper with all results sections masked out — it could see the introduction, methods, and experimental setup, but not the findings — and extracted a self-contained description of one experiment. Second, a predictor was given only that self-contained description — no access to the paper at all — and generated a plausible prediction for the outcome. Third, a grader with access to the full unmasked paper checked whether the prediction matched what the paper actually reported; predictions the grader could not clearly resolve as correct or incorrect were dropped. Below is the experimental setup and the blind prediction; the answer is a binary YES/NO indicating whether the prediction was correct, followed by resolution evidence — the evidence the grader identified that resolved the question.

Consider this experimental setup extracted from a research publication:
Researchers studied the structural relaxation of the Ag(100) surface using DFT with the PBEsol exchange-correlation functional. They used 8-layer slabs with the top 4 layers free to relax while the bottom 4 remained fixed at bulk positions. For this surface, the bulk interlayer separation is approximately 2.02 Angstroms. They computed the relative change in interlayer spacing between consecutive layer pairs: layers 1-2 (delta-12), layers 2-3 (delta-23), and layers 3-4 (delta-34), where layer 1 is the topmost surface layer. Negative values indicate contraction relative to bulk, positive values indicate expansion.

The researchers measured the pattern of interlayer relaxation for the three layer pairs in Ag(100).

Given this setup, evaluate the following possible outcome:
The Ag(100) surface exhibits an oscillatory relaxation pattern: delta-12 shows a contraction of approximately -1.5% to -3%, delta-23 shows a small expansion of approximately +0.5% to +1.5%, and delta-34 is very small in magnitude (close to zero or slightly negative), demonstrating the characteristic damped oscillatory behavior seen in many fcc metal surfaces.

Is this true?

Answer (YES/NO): NO